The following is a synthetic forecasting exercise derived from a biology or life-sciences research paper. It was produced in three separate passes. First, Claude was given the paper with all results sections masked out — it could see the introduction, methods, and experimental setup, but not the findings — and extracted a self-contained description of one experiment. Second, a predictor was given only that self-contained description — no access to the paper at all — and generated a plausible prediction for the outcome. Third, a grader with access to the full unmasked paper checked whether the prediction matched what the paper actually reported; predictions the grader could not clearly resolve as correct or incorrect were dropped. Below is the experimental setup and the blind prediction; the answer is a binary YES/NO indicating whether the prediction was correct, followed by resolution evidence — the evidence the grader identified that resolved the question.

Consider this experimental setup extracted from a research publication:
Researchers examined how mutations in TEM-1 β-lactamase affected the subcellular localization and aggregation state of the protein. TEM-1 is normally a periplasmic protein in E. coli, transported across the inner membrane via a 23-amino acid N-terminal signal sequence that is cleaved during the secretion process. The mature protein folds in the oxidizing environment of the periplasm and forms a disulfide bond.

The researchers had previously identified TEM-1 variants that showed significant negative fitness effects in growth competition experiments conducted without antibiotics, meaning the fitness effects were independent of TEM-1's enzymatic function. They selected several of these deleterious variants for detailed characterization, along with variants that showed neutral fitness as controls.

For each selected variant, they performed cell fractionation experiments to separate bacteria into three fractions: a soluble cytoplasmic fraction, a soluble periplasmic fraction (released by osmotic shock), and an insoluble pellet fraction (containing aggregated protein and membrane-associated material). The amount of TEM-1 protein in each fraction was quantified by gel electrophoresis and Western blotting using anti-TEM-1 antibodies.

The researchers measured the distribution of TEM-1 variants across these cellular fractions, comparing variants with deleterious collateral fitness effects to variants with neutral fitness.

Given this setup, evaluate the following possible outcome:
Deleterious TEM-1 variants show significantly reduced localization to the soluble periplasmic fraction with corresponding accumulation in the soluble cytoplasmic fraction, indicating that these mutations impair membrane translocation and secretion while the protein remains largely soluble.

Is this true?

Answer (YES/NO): NO